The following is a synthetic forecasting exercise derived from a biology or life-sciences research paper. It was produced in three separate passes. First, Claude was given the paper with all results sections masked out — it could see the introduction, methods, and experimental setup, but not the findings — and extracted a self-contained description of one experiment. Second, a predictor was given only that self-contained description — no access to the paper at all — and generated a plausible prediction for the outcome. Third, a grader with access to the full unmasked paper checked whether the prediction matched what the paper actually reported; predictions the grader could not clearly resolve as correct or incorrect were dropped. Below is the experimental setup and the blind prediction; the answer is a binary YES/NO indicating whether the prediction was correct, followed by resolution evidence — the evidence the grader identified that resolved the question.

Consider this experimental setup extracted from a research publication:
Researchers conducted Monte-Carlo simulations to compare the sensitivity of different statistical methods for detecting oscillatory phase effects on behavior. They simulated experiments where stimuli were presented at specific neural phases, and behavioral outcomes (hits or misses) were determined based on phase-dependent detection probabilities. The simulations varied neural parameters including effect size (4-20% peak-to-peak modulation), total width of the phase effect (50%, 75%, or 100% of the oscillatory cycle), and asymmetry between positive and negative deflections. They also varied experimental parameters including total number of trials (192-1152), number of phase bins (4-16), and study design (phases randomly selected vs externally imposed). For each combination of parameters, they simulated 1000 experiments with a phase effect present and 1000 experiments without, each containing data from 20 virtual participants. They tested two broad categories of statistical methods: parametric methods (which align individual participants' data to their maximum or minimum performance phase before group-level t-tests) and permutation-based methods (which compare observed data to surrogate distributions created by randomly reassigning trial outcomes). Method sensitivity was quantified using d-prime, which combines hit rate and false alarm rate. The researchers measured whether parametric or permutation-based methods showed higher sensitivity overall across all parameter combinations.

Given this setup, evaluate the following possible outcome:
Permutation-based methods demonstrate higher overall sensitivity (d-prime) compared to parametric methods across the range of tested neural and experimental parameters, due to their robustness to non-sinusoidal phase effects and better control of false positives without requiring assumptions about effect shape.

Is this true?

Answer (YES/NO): YES